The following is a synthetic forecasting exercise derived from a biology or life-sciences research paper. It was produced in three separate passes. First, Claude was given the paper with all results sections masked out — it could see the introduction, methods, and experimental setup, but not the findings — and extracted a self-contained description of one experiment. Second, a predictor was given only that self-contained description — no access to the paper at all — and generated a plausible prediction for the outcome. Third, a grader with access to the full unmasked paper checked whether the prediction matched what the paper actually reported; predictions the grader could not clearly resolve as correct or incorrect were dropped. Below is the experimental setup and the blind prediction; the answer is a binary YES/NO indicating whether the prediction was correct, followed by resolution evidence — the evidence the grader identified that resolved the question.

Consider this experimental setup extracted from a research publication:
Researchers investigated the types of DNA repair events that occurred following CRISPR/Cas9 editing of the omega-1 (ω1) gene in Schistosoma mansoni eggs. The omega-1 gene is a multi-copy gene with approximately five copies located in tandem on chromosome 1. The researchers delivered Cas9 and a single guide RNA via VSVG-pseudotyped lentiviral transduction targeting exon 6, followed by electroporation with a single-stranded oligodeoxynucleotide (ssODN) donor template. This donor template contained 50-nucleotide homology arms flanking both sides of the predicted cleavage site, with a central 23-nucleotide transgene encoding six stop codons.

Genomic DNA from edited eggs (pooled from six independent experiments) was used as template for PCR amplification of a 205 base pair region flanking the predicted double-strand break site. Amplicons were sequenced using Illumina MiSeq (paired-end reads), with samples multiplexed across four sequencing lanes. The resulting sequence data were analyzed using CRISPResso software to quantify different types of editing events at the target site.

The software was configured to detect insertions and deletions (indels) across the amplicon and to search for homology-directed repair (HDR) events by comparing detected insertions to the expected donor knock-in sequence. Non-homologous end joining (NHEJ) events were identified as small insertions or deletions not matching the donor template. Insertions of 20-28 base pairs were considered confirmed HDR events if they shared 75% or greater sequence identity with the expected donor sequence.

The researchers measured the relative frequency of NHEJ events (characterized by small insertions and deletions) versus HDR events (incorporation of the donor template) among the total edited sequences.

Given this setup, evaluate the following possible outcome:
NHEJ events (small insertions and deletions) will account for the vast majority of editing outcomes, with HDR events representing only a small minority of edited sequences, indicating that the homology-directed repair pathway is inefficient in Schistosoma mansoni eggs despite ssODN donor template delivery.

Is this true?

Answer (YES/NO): YES